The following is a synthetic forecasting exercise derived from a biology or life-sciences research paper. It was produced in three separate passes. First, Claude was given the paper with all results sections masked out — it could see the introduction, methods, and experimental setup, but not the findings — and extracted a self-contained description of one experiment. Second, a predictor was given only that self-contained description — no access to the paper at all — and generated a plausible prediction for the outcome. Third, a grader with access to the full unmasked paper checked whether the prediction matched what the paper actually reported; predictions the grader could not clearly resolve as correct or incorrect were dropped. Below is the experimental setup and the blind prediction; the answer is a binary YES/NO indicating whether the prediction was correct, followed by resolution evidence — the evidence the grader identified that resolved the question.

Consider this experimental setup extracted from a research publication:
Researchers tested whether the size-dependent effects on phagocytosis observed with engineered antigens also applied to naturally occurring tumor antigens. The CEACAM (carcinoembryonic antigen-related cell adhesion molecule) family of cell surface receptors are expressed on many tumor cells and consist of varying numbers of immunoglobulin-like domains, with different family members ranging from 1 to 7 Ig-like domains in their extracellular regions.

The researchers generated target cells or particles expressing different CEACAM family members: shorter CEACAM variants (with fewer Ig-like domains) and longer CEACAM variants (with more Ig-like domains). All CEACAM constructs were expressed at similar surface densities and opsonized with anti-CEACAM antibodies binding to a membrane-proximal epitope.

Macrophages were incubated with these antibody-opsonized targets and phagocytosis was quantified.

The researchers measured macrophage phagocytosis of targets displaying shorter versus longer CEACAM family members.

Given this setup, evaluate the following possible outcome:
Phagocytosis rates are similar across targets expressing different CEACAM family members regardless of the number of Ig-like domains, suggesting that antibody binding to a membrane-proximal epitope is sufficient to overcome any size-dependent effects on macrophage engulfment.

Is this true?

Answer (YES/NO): NO